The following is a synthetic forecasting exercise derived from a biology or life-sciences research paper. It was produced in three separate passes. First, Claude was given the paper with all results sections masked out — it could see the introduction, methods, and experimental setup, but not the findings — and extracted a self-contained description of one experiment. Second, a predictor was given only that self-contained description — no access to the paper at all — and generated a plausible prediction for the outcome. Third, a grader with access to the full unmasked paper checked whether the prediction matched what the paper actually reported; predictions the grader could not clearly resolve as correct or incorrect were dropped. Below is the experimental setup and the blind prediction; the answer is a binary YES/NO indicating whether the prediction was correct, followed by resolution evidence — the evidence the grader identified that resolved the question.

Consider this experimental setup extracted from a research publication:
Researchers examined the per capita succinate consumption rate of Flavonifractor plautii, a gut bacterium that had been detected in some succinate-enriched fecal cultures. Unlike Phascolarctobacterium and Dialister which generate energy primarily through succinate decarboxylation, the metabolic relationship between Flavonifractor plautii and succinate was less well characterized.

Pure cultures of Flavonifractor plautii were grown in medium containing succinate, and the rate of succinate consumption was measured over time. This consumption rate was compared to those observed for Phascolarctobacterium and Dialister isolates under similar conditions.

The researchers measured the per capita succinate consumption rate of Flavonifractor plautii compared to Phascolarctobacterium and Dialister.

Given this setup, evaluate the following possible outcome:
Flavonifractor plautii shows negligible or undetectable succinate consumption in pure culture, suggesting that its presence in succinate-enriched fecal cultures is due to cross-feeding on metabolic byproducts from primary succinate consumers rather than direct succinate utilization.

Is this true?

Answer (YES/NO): NO